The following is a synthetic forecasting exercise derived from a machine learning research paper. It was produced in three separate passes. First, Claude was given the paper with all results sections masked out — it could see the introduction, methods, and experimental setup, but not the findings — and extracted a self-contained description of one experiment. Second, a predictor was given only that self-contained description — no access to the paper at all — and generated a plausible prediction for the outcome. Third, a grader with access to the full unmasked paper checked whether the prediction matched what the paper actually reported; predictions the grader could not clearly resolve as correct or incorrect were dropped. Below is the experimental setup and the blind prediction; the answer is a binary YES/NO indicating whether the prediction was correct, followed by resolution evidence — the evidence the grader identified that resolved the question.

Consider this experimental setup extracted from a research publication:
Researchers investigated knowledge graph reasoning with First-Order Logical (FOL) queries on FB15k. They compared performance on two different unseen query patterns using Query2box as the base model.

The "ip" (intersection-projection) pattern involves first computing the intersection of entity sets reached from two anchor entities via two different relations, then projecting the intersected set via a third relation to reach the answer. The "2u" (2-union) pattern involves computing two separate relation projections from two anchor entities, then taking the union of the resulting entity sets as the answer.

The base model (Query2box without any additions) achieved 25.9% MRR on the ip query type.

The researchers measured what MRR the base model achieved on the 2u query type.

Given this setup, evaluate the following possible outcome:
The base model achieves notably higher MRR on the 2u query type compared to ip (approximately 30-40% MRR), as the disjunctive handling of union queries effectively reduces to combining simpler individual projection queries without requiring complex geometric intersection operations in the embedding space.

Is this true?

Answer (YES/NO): YES